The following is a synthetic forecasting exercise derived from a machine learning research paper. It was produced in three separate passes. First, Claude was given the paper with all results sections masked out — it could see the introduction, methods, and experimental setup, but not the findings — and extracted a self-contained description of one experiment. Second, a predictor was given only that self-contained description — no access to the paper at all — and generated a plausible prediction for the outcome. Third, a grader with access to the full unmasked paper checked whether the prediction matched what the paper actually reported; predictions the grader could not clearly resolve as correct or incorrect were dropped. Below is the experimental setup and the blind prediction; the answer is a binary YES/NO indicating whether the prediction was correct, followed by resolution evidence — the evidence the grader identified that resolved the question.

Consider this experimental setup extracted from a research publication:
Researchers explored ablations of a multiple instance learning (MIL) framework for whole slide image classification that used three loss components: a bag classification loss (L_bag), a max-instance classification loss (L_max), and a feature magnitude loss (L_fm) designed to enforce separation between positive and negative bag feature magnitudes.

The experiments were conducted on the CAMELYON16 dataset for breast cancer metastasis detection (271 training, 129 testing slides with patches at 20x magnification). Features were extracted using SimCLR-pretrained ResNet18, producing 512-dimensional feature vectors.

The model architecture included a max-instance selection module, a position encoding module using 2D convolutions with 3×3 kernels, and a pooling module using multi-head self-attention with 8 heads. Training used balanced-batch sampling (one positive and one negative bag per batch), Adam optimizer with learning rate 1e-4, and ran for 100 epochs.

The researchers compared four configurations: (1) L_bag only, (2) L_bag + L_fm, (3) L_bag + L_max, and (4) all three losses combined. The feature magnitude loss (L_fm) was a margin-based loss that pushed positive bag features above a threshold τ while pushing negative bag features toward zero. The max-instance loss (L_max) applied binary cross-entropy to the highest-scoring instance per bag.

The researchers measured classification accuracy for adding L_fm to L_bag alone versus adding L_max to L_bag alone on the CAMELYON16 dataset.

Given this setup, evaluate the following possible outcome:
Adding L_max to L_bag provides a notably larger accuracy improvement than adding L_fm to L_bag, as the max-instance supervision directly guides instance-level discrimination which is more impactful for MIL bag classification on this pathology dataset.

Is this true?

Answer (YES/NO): YES